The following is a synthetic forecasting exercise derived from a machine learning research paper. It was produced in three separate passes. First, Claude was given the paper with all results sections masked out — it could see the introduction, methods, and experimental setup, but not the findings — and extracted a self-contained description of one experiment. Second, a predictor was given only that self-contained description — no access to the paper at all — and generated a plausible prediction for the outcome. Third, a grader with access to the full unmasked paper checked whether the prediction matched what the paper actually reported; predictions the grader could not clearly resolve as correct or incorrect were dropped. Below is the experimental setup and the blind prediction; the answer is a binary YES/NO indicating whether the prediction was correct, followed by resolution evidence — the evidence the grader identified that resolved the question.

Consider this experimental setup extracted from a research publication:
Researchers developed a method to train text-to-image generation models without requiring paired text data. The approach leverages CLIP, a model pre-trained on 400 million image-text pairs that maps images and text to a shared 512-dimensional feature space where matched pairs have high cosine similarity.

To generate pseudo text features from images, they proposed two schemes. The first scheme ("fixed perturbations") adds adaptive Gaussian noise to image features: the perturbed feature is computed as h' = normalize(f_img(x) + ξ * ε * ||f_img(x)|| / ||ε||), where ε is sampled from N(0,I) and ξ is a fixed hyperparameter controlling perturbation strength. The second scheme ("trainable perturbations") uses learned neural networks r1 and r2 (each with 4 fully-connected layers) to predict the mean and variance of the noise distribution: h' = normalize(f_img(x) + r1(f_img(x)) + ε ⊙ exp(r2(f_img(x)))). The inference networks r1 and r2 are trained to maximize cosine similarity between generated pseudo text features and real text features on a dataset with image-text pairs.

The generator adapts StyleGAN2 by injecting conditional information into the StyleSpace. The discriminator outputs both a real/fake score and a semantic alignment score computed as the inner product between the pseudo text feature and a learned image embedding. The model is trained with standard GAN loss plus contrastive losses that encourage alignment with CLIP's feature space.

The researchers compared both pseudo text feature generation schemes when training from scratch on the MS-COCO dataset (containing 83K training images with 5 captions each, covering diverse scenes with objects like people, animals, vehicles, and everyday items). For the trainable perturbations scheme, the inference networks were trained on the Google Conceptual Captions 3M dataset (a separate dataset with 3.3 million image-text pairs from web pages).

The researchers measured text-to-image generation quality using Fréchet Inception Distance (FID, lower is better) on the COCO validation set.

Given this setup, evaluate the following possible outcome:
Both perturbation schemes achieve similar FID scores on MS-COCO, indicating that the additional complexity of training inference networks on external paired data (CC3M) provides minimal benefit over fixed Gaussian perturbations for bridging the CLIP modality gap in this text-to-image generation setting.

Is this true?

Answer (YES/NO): NO